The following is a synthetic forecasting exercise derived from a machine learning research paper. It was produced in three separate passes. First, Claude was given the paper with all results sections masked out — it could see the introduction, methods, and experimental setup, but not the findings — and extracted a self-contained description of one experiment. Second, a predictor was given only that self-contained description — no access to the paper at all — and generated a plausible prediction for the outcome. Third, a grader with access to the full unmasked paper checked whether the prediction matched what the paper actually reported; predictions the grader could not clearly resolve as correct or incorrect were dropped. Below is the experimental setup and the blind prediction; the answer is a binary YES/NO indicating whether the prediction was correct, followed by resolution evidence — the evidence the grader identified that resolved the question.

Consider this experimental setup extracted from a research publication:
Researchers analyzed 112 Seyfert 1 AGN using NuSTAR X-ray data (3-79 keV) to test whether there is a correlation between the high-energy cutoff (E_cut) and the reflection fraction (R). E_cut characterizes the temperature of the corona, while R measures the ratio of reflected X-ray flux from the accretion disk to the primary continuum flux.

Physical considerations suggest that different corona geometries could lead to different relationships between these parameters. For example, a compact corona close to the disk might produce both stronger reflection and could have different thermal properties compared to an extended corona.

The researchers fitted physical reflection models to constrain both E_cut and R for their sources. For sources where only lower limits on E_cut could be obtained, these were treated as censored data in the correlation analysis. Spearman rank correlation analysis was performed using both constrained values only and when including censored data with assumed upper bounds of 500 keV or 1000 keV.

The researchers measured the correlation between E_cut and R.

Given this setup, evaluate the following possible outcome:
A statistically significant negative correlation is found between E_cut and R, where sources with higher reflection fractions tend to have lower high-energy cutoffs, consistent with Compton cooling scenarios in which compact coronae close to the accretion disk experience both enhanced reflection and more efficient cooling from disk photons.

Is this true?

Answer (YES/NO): NO